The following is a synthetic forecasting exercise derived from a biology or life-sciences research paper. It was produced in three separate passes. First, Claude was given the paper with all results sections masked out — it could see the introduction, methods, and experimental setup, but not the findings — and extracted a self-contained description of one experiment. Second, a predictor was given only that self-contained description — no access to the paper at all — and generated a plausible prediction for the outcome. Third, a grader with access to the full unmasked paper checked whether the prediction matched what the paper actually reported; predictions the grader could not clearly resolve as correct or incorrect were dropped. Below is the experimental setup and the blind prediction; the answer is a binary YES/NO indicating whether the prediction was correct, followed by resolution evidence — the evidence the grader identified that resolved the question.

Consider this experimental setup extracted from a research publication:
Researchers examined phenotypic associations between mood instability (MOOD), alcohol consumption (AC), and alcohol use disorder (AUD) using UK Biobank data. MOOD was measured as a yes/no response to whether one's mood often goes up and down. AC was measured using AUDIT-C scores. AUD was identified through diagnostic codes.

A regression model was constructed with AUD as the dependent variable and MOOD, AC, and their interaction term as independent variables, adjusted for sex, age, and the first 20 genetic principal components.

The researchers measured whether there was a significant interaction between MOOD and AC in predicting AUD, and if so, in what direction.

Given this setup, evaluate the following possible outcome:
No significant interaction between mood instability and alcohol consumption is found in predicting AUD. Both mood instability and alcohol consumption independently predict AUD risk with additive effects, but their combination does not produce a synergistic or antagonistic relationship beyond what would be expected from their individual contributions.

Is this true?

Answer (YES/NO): NO